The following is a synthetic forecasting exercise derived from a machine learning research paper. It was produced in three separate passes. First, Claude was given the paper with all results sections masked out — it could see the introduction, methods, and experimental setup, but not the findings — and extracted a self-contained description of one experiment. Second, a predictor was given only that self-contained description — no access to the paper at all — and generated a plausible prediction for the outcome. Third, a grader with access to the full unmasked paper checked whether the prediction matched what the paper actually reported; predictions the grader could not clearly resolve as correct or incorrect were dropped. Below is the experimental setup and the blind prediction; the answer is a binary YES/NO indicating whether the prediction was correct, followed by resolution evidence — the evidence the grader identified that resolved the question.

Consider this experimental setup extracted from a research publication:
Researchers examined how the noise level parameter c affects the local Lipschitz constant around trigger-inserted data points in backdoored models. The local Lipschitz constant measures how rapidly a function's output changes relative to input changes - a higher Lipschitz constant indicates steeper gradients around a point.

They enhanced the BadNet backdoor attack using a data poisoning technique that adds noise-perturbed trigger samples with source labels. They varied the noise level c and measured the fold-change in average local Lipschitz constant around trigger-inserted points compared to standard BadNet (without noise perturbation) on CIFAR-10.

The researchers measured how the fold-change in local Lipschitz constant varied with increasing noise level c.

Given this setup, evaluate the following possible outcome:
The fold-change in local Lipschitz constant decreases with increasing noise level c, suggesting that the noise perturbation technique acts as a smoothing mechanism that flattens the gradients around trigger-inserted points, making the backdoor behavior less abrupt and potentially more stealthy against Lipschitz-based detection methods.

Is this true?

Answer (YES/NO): YES